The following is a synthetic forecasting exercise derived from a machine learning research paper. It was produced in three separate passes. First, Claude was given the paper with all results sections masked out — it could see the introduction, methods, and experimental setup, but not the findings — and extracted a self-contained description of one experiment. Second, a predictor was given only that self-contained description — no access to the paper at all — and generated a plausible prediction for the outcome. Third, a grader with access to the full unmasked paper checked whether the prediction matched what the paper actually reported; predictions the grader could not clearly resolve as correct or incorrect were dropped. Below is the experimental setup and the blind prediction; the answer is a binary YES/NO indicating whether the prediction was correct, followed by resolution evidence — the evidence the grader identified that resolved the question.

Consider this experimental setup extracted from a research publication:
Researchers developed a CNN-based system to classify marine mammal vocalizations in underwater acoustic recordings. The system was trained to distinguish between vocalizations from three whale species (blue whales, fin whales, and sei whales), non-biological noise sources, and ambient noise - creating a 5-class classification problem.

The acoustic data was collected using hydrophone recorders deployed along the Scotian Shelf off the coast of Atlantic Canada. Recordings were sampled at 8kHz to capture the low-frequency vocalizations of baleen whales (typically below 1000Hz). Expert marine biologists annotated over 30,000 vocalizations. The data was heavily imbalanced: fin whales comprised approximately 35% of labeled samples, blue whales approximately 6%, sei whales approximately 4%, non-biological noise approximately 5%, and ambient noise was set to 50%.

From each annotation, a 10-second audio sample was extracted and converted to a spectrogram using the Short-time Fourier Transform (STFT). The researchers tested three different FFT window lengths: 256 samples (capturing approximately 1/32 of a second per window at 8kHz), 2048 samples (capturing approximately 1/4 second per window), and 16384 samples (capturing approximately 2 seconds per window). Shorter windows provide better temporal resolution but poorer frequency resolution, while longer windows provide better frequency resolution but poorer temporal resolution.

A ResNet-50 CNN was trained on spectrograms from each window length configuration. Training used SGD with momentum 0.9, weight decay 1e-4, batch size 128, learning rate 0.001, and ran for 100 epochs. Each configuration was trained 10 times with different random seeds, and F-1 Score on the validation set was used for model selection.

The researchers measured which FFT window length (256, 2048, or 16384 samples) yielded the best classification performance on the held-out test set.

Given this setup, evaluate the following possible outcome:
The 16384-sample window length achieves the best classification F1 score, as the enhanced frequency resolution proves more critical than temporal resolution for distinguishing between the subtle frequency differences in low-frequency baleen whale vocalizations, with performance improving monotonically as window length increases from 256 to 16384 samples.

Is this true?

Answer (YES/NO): YES